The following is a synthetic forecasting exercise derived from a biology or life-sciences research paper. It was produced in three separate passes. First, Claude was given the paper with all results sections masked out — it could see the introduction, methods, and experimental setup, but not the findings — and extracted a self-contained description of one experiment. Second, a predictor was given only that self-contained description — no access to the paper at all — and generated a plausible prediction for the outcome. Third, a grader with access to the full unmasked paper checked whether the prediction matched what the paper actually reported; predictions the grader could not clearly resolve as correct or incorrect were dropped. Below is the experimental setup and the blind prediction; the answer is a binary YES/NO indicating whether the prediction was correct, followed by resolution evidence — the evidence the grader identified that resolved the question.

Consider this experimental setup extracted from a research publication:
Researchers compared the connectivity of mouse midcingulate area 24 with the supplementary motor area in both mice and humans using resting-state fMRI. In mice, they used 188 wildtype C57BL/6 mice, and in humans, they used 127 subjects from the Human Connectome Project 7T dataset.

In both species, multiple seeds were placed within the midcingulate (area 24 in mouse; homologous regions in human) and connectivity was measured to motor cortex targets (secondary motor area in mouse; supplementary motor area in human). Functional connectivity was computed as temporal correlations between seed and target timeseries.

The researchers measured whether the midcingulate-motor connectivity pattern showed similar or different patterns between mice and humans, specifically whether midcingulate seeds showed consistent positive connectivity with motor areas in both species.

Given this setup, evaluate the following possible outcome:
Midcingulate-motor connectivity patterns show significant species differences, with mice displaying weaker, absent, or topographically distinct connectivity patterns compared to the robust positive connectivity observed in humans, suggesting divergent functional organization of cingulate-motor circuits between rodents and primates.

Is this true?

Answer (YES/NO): NO